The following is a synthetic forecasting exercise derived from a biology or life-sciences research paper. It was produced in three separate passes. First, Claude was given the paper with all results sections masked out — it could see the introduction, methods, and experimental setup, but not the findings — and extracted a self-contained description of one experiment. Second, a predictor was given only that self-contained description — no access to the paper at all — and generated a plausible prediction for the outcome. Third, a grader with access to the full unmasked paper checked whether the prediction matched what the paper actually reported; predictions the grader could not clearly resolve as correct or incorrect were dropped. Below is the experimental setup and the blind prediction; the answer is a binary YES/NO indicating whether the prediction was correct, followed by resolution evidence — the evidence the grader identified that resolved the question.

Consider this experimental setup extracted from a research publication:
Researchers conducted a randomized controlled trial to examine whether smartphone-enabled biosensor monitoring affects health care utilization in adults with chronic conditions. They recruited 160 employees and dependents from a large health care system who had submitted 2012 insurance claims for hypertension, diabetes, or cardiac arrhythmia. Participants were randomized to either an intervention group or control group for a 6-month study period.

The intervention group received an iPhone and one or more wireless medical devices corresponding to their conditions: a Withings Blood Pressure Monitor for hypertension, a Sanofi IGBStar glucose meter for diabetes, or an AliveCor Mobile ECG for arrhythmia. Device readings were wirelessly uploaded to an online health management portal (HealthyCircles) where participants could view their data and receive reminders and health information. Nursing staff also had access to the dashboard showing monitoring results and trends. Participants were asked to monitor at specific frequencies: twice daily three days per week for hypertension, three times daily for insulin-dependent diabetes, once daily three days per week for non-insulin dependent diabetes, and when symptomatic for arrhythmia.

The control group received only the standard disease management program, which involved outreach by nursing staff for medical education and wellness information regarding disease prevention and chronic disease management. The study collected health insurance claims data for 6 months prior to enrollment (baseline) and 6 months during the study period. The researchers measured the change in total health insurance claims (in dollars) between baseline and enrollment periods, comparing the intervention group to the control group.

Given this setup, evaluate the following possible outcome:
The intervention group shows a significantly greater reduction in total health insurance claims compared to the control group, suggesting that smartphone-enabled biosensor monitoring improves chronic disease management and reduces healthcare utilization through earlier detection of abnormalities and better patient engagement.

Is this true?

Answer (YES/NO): NO